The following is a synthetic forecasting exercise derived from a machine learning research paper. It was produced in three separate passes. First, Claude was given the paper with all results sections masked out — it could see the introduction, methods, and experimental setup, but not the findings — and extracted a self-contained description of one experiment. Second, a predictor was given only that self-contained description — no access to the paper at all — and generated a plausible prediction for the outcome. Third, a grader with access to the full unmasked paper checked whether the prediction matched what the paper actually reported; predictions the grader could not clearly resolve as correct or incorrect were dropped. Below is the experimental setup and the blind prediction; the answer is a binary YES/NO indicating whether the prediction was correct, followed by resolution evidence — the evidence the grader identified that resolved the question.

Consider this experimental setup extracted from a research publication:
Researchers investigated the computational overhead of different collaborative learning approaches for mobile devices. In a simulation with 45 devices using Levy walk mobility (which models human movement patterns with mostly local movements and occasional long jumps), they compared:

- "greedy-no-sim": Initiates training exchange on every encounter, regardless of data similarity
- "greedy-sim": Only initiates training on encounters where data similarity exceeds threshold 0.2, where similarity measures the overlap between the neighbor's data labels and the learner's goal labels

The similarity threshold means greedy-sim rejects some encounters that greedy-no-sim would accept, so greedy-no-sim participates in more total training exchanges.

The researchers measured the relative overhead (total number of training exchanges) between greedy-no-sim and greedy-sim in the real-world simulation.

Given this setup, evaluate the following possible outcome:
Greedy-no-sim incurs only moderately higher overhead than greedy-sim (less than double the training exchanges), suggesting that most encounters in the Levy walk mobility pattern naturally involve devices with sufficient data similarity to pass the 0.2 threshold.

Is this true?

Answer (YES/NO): YES